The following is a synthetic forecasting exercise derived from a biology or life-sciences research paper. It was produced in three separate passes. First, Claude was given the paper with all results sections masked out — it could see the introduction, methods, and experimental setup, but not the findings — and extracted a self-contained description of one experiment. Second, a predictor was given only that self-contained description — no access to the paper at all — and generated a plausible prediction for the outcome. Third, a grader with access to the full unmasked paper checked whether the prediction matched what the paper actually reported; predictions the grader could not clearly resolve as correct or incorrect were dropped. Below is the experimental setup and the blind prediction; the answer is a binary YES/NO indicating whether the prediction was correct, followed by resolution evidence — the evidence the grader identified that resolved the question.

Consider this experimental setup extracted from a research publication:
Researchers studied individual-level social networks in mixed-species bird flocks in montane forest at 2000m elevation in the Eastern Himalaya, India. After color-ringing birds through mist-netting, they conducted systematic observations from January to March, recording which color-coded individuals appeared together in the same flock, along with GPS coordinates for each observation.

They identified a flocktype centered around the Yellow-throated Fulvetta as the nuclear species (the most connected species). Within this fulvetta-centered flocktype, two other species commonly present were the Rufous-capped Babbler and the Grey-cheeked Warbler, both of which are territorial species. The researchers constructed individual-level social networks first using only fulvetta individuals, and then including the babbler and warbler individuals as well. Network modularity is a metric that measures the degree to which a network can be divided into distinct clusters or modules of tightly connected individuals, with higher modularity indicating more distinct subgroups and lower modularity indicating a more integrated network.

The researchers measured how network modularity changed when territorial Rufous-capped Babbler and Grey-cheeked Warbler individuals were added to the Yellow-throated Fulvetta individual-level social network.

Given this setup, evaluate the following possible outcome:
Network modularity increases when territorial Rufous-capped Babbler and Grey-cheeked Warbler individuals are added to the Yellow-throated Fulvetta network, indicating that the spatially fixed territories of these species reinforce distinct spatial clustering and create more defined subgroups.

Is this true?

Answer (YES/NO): YES